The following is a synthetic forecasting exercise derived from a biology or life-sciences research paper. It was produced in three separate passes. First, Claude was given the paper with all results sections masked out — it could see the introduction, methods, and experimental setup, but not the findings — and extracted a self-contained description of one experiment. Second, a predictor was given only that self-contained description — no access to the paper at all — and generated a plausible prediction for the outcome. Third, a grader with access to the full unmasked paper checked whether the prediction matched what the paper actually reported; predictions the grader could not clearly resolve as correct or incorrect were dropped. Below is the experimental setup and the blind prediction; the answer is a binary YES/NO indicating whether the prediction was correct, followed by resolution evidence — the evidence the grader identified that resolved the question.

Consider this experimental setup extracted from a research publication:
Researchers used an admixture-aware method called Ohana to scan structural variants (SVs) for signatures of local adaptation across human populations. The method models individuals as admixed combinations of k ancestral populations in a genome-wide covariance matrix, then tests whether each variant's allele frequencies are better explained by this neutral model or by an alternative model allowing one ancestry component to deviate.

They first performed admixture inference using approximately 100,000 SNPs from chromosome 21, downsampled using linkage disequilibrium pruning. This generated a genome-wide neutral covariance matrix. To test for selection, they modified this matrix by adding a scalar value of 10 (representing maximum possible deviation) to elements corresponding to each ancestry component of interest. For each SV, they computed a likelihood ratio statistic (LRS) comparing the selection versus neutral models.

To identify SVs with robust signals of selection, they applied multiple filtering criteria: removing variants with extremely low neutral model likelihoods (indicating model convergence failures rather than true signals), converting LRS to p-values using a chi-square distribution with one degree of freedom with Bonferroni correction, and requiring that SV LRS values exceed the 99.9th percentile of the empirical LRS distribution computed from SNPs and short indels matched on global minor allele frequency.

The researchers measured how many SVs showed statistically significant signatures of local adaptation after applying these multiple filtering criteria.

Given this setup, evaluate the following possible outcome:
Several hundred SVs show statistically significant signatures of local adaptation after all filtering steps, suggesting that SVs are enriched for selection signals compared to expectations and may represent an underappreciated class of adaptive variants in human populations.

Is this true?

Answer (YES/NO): NO